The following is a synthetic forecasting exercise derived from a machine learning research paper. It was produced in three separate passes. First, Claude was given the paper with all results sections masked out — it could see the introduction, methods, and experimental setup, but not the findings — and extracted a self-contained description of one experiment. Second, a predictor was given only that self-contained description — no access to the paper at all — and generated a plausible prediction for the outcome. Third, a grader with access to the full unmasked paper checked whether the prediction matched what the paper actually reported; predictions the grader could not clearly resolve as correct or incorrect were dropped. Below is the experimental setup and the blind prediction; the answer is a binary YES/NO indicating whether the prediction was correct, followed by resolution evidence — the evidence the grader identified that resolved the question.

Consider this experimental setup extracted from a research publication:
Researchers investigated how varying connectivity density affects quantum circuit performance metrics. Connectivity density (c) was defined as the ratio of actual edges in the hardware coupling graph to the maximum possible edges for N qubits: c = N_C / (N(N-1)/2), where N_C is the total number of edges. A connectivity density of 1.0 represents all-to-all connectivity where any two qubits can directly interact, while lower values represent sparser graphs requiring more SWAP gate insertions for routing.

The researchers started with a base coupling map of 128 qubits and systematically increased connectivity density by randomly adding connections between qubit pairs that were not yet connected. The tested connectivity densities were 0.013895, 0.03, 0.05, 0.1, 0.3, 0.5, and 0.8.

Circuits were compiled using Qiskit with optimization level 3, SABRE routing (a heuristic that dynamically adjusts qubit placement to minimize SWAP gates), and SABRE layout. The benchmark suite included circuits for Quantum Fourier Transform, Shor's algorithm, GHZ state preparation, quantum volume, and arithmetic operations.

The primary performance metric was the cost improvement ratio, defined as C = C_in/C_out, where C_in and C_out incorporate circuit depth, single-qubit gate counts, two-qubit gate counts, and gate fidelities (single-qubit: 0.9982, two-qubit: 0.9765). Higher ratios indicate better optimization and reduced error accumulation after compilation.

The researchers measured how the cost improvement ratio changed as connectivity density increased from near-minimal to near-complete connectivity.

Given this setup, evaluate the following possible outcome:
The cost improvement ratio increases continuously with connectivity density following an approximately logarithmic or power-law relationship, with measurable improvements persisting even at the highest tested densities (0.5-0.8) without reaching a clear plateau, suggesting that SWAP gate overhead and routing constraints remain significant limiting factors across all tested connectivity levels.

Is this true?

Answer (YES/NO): NO